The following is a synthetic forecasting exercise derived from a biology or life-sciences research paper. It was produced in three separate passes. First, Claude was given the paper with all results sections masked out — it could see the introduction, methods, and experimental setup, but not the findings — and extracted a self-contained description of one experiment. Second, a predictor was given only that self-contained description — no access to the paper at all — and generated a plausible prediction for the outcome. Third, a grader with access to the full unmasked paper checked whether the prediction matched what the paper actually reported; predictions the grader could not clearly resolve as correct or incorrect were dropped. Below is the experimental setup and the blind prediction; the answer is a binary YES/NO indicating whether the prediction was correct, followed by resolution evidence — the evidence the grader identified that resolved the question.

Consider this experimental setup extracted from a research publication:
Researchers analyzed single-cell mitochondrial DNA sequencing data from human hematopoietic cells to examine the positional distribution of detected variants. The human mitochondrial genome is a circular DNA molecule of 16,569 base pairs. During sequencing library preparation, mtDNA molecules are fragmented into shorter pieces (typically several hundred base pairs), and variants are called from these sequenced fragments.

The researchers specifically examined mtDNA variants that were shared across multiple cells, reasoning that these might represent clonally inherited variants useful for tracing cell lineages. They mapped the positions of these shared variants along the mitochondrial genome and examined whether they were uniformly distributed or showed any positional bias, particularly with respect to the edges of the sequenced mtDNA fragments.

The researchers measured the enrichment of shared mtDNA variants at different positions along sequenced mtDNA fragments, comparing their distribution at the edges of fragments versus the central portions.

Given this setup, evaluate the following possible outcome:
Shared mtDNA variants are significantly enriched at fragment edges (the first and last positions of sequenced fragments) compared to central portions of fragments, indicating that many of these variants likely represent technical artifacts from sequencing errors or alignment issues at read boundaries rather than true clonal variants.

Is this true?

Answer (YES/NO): YES